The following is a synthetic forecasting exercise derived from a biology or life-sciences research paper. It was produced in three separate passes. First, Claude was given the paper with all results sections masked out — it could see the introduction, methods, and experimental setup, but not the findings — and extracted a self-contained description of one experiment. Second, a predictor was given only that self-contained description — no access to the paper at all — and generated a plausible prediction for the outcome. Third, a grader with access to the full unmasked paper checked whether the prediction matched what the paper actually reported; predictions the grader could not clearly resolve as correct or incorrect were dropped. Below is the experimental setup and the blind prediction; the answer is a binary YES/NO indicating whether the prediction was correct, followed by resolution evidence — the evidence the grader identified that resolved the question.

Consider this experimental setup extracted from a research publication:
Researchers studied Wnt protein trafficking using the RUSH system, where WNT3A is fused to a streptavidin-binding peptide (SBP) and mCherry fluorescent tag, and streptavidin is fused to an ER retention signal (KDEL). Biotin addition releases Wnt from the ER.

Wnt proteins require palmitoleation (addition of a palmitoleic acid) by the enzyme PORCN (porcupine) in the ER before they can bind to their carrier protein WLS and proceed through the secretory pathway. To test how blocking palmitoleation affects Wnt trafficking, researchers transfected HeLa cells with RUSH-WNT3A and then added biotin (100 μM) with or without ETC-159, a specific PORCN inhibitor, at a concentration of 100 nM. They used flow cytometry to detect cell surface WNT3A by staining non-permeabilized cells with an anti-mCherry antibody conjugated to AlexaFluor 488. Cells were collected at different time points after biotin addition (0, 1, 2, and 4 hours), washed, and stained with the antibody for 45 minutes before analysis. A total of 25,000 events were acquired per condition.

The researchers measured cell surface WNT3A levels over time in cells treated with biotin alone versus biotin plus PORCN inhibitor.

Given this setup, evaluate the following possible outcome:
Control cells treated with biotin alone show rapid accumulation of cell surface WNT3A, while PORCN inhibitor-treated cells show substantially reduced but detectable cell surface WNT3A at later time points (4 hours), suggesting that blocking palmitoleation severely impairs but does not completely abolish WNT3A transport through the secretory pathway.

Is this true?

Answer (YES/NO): NO